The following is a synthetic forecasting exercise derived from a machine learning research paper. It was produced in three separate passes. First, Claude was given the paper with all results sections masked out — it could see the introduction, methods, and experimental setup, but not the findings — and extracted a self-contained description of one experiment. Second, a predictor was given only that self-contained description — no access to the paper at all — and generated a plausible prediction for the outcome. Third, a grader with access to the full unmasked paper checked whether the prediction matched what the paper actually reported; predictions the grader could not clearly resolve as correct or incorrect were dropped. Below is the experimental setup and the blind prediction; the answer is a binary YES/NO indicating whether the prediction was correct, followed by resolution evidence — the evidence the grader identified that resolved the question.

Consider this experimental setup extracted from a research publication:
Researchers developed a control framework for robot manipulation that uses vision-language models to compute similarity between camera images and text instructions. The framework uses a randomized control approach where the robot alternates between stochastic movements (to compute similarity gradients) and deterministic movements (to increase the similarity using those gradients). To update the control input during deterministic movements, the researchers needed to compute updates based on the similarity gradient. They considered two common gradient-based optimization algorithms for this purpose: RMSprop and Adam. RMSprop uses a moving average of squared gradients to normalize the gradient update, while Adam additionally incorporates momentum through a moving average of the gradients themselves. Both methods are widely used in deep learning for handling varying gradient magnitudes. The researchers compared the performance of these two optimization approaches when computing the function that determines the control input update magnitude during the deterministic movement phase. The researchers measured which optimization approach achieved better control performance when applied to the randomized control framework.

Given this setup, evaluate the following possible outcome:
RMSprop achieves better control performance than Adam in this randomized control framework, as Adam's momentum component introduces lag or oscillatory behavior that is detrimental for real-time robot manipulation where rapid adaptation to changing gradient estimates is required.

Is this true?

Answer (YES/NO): YES